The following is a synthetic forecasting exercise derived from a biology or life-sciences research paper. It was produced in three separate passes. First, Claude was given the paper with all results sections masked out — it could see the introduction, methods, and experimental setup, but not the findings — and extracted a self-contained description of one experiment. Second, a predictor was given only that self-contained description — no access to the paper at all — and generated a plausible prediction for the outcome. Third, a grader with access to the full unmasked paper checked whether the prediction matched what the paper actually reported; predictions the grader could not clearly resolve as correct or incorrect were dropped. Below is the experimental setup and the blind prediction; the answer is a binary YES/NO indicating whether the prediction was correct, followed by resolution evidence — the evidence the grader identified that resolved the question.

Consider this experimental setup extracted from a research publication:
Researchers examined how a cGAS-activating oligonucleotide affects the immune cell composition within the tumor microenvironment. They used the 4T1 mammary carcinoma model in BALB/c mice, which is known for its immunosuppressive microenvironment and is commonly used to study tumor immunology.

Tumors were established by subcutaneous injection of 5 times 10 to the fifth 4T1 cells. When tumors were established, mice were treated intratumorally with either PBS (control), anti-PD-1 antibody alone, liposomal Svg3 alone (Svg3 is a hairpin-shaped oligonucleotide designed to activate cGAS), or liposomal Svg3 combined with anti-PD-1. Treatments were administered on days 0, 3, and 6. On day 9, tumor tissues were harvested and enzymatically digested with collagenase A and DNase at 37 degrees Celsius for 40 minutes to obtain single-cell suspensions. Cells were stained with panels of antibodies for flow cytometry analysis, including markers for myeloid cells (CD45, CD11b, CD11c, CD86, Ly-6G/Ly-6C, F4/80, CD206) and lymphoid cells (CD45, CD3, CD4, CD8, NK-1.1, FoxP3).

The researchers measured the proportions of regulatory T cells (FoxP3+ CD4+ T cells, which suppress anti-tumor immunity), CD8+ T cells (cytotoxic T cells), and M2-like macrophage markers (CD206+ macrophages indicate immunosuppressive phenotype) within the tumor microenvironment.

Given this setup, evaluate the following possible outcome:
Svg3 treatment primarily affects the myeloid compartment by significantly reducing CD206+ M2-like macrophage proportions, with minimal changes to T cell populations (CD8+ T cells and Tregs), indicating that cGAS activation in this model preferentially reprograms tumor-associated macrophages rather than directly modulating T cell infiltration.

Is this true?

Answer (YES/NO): NO